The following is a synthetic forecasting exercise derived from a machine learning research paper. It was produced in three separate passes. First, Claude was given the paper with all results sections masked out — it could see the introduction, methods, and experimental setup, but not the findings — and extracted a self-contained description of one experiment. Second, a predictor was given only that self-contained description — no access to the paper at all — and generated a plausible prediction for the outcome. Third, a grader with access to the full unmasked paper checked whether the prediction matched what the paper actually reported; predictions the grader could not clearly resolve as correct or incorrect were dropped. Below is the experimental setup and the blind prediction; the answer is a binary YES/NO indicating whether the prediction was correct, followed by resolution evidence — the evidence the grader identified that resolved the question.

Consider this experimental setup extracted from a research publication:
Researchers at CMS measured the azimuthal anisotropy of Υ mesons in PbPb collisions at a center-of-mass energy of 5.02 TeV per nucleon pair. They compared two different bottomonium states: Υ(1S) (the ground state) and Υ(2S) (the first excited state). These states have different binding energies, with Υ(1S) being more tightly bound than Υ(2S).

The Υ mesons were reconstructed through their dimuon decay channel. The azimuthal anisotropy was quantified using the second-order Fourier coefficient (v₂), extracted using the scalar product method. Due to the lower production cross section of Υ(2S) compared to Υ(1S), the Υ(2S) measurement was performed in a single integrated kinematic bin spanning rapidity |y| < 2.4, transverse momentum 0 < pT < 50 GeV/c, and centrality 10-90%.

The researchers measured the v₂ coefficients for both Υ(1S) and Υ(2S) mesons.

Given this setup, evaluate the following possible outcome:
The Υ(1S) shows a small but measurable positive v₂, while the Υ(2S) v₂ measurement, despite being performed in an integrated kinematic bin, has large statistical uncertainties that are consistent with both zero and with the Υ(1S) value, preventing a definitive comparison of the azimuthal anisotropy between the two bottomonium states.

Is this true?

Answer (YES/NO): NO